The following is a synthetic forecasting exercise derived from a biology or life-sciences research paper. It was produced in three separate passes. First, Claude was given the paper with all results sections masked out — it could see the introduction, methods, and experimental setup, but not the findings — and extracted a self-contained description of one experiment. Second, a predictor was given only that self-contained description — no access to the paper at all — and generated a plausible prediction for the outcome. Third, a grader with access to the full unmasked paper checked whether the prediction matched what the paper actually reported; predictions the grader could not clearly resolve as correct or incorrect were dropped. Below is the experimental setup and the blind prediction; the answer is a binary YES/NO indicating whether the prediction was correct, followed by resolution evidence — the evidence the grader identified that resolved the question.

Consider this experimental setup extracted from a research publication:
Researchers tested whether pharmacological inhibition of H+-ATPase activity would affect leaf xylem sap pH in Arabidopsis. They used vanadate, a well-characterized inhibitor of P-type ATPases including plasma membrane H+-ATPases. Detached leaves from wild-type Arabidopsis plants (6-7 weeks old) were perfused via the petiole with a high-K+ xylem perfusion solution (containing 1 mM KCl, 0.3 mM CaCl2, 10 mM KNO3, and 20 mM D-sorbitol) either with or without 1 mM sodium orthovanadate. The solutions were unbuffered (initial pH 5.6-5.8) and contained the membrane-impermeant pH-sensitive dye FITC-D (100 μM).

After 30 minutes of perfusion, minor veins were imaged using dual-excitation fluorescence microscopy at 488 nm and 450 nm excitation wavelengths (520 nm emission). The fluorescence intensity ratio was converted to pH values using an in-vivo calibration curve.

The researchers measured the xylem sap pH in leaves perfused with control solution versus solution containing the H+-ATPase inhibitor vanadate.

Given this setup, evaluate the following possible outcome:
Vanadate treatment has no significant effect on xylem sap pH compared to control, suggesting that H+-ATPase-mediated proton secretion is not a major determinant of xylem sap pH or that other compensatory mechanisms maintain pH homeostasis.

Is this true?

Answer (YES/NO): NO